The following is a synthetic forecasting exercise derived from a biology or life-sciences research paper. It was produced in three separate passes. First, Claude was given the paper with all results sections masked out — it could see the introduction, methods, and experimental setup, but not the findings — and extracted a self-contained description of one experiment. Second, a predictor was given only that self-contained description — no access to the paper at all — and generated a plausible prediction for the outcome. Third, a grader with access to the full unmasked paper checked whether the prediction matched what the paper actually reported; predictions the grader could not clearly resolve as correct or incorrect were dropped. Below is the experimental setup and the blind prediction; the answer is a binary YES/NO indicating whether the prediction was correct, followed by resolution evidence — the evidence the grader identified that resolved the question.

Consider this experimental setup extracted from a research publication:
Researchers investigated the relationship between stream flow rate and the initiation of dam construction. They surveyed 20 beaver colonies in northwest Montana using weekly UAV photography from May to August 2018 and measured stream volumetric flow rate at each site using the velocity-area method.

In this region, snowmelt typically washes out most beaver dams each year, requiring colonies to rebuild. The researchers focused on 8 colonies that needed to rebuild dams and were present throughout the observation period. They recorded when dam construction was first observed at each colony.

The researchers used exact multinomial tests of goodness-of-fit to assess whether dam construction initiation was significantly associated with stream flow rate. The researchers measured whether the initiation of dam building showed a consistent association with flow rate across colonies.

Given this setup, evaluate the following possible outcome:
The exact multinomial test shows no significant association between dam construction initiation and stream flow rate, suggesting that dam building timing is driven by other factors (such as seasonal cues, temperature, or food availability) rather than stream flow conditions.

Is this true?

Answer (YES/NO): YES